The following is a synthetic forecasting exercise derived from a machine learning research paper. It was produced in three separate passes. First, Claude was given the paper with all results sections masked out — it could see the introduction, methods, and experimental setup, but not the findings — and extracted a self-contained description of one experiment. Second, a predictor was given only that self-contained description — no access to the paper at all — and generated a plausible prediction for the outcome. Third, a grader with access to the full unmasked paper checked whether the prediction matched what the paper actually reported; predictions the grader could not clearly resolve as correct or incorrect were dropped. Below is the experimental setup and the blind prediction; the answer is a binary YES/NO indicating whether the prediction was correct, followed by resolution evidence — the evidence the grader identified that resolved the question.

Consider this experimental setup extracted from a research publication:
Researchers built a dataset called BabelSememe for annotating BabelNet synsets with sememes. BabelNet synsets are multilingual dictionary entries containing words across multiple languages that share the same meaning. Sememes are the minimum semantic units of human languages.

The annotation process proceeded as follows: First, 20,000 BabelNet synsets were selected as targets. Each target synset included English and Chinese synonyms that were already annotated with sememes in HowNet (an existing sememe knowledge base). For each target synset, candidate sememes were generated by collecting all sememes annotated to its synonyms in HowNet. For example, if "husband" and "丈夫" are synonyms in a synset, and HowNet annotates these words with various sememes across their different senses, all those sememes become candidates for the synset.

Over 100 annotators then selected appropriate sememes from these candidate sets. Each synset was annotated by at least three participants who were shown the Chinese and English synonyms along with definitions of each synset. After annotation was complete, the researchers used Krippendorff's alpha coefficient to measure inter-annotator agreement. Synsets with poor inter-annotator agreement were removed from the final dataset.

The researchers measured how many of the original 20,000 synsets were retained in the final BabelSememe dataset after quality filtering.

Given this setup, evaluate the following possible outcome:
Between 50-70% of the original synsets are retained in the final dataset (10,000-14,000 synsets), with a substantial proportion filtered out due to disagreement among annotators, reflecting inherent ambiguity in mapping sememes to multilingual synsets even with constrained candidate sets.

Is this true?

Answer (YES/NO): NO